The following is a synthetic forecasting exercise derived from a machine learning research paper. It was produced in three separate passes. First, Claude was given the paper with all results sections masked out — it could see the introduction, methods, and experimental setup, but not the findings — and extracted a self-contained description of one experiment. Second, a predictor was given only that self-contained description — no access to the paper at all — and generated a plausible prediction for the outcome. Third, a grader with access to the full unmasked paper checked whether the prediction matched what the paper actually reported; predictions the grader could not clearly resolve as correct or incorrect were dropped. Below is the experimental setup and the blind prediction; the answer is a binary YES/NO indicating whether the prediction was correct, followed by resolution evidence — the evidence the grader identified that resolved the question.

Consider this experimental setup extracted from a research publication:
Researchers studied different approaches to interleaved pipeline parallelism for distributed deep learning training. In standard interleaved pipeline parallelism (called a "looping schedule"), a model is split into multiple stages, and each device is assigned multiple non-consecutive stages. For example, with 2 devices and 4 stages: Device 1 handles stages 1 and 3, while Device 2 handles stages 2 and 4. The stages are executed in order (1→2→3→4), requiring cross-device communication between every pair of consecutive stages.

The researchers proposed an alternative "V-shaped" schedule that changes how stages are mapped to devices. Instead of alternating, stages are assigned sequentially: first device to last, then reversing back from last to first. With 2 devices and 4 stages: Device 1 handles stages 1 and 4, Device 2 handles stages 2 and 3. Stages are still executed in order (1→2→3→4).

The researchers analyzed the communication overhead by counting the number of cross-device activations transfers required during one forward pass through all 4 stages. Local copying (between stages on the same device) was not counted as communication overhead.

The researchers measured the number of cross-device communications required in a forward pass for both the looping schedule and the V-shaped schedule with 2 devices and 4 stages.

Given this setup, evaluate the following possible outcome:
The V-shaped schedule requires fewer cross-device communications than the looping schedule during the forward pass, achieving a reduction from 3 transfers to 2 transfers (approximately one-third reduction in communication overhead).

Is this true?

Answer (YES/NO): YES